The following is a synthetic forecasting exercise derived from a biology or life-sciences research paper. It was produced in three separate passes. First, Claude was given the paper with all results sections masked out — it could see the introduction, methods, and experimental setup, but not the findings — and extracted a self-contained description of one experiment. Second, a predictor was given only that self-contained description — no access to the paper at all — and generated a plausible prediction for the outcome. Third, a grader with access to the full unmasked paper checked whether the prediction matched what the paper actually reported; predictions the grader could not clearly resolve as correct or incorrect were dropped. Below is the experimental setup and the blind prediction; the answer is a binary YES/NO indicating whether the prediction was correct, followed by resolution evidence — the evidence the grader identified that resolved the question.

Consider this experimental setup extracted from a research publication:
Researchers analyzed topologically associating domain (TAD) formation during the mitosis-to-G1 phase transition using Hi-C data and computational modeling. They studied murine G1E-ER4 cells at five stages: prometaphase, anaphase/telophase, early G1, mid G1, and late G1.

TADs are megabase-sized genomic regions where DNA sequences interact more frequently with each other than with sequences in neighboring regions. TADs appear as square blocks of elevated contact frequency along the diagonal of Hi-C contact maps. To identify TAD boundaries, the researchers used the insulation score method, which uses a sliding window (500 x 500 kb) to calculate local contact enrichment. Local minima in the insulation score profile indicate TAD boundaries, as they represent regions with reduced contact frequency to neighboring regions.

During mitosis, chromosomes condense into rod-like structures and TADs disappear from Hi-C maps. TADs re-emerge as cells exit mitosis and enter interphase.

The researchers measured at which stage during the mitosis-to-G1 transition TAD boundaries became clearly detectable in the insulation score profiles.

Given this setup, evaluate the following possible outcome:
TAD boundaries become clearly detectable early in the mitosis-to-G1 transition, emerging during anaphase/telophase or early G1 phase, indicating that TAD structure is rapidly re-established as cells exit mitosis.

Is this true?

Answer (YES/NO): YES